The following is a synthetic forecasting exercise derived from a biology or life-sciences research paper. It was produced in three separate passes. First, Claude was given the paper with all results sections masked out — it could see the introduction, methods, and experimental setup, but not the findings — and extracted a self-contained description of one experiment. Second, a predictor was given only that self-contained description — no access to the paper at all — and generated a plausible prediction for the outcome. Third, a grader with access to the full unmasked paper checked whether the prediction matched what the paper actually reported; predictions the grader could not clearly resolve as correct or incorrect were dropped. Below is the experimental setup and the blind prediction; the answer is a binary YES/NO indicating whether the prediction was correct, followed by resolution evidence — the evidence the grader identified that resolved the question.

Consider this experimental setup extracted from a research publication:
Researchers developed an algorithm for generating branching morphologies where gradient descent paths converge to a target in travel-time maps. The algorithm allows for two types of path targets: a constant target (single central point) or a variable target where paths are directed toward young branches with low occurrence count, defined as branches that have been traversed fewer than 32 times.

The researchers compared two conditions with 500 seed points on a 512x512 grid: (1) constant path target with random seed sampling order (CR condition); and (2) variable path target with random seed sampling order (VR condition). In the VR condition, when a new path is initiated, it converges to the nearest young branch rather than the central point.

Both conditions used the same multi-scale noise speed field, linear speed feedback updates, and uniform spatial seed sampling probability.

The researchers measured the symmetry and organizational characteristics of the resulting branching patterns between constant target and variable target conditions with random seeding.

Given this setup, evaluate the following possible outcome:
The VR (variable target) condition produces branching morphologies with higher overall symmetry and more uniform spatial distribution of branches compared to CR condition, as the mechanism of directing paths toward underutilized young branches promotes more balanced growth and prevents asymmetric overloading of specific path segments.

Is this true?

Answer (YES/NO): NO